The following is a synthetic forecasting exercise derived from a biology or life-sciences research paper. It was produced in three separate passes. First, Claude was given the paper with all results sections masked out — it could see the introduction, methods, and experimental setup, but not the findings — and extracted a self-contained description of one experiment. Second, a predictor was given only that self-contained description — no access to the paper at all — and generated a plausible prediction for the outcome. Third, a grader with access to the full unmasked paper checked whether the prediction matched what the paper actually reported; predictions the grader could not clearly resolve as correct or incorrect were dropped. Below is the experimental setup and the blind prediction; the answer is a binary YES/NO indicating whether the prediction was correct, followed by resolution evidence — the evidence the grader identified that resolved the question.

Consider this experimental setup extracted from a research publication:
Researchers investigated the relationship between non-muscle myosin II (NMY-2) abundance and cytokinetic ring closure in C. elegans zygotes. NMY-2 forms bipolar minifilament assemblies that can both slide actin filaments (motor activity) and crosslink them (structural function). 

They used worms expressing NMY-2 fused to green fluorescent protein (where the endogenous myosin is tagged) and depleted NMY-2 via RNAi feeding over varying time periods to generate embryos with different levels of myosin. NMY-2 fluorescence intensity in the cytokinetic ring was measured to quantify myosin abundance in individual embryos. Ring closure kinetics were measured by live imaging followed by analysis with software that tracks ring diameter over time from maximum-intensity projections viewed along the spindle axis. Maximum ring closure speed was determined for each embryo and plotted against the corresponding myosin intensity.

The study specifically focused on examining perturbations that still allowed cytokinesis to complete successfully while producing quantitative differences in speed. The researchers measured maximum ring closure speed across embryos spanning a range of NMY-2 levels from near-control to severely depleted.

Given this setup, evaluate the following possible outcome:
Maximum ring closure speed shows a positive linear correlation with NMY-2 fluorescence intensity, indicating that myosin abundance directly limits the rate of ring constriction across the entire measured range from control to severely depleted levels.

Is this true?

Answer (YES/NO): NO